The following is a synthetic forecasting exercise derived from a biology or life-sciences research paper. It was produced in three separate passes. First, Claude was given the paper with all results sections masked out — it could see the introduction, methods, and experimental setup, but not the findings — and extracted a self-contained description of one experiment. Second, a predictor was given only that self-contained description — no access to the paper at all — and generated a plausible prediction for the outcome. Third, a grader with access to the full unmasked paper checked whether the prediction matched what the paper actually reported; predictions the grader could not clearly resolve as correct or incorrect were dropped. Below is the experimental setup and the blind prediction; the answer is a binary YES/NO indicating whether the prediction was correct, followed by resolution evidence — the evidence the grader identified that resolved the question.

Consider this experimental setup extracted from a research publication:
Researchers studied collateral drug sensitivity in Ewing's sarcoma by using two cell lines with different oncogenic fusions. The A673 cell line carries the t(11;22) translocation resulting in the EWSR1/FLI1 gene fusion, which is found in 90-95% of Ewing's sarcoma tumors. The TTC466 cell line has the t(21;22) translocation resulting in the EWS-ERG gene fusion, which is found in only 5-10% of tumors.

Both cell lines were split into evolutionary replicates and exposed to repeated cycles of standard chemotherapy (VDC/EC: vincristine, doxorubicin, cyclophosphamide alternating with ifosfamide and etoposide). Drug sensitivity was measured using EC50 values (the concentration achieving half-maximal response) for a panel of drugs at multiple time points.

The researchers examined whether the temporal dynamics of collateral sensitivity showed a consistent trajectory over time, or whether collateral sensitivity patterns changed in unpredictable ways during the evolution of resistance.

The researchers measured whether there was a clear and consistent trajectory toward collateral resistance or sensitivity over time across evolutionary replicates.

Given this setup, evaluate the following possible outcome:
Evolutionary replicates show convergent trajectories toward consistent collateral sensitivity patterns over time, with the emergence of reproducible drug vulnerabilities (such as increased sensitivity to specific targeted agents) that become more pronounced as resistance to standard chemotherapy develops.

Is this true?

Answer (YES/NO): NO